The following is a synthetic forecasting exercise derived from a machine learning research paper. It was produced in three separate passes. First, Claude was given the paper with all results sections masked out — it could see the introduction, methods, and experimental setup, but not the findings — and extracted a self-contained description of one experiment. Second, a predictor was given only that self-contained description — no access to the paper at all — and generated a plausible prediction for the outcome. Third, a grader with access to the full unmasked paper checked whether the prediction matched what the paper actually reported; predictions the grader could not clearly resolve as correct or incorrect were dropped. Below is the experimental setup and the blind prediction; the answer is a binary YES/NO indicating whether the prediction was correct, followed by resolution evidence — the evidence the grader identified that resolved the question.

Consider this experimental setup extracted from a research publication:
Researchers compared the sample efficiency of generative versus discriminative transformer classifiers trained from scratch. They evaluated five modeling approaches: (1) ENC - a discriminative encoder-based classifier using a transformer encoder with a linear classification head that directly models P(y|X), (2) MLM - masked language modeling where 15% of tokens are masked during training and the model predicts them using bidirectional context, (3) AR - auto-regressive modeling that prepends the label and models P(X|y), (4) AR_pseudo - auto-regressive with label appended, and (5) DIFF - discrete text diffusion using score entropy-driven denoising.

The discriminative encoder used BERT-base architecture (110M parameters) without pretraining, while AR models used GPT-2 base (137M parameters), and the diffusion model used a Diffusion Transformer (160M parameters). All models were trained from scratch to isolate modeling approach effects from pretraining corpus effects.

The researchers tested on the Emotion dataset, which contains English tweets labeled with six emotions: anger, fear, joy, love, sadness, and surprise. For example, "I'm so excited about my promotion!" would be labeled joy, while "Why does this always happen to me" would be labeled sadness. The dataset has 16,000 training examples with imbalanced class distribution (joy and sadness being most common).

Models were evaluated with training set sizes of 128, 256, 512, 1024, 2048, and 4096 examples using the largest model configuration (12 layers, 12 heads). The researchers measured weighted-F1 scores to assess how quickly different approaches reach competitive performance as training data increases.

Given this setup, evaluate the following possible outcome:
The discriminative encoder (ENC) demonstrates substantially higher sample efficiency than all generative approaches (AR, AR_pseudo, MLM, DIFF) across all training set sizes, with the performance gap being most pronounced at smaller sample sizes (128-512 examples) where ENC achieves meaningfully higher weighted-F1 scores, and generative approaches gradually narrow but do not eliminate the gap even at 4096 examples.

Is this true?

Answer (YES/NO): NO